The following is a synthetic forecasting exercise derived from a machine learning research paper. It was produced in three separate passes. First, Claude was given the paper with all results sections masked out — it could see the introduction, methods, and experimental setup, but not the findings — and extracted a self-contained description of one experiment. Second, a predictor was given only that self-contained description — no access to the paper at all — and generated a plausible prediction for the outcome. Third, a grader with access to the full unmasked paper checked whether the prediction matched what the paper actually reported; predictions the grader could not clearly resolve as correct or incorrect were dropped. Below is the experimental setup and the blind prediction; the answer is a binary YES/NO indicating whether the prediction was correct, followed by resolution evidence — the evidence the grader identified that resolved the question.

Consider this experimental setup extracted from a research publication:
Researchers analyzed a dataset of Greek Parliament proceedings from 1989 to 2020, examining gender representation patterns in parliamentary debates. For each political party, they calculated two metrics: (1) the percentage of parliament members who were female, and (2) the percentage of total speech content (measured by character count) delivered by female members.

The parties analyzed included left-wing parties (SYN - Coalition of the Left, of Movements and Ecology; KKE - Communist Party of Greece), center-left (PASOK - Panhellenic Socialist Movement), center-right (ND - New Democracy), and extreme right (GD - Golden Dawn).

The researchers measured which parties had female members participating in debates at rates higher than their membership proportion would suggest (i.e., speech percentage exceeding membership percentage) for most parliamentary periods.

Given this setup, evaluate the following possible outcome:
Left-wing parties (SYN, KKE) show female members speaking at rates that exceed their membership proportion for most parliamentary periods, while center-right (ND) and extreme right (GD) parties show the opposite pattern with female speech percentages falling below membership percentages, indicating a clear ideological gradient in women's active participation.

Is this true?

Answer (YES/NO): NO